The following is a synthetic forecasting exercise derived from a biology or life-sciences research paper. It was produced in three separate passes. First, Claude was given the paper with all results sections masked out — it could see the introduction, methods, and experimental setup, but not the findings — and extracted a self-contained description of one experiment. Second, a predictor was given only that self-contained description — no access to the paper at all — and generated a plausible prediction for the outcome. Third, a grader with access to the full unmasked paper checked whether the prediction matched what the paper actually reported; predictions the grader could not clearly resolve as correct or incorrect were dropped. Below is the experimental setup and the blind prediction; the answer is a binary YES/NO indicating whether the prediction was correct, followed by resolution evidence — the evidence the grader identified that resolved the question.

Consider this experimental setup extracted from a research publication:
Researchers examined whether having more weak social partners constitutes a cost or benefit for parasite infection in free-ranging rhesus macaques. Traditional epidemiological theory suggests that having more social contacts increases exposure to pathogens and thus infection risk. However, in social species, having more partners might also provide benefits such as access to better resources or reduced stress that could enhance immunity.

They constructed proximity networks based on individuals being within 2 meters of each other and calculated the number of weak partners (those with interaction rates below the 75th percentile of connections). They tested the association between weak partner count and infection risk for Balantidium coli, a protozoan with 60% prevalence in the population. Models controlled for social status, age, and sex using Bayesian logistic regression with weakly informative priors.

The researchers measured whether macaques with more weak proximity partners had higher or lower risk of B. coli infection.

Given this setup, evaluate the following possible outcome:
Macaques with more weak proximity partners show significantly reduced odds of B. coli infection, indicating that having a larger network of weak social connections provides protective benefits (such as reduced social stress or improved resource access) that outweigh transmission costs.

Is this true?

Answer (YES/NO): YES